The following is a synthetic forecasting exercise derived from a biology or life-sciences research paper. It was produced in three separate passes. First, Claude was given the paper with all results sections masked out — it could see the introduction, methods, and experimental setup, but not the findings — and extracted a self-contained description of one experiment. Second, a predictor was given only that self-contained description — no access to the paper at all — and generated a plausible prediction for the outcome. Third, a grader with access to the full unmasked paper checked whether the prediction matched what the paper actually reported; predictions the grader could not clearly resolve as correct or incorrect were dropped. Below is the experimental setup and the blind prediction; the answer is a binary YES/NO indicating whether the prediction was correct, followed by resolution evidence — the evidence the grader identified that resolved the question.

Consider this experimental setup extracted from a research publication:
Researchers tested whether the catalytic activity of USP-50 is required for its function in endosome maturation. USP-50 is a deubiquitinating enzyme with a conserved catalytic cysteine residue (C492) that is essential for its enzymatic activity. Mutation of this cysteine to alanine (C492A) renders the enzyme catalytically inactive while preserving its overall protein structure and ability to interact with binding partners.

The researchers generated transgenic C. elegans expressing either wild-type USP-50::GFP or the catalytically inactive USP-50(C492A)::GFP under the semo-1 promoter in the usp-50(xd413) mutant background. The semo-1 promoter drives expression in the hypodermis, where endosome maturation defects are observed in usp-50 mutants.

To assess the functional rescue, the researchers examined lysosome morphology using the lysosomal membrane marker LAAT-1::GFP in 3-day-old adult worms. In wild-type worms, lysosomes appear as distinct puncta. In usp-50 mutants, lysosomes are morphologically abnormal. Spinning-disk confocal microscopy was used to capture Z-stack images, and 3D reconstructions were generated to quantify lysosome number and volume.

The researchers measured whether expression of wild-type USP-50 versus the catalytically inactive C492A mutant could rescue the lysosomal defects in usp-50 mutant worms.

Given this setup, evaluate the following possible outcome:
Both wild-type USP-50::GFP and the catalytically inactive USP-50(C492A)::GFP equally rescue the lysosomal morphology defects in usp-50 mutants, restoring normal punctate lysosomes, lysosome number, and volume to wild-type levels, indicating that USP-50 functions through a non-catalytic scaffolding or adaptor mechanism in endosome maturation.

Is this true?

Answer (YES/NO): NO